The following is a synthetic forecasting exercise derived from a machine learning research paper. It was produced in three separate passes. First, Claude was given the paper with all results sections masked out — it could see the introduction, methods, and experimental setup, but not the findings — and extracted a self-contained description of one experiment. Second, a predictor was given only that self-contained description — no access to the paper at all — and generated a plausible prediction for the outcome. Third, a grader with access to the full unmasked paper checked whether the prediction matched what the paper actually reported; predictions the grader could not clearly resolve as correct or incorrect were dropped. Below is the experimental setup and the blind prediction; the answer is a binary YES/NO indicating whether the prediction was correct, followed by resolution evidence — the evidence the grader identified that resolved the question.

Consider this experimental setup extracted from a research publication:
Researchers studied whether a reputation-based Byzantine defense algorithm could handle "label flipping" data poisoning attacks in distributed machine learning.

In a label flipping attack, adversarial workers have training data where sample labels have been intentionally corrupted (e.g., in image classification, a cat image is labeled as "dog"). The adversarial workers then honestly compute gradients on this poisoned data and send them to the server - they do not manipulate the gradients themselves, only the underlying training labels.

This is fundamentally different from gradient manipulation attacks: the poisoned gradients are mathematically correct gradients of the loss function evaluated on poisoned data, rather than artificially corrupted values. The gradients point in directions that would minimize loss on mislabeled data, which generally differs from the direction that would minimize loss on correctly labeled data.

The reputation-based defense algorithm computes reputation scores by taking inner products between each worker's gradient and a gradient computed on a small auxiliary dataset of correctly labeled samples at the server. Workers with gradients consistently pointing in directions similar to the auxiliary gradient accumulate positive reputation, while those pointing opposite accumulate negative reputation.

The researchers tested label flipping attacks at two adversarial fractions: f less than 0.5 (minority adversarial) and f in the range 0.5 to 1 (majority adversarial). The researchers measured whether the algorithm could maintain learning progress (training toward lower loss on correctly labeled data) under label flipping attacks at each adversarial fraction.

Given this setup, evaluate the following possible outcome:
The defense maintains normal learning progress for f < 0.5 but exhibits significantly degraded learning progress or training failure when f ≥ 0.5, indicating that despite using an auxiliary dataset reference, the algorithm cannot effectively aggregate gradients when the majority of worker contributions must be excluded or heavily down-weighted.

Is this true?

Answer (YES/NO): NO